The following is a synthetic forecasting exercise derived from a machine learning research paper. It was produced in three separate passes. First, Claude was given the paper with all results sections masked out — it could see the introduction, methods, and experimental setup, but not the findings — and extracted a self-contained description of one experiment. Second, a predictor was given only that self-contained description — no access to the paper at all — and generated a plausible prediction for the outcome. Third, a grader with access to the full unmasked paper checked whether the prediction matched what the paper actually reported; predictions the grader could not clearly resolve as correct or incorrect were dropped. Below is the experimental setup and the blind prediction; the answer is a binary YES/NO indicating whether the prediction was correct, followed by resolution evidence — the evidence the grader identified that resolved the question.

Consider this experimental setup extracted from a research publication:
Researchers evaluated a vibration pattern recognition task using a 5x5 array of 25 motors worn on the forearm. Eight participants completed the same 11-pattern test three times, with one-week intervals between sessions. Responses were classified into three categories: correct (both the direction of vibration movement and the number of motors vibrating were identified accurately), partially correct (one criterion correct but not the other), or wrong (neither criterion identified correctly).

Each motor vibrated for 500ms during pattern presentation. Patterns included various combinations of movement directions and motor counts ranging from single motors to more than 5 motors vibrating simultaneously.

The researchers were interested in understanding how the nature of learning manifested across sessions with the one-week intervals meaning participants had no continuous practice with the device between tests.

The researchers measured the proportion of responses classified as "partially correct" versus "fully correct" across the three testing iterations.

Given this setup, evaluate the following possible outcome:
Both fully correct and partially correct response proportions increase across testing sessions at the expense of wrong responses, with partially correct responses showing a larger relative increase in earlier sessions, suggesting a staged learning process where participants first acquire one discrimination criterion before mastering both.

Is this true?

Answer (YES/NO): NO